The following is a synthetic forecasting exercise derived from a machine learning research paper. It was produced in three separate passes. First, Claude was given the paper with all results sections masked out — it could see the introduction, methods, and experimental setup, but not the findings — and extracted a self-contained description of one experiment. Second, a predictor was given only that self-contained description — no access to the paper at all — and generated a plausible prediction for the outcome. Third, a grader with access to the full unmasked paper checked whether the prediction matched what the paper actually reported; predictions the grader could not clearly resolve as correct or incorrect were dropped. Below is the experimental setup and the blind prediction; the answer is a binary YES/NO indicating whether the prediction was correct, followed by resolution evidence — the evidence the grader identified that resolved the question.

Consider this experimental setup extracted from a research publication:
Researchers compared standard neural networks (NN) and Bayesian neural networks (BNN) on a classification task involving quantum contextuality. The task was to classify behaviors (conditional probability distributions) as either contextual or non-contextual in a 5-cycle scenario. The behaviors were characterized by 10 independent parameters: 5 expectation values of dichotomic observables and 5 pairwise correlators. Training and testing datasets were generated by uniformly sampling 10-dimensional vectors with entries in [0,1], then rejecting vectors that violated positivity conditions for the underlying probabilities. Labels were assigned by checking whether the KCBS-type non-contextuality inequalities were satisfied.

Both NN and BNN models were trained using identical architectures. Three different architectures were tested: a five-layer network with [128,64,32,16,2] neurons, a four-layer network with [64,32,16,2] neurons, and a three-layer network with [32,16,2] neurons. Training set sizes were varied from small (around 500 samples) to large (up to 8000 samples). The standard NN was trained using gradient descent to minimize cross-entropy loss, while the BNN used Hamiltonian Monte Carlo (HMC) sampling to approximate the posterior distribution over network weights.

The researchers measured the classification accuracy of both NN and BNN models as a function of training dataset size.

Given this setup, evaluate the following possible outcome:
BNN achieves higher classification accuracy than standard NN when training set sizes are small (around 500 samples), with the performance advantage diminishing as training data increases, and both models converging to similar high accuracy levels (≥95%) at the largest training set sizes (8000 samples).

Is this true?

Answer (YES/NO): NO